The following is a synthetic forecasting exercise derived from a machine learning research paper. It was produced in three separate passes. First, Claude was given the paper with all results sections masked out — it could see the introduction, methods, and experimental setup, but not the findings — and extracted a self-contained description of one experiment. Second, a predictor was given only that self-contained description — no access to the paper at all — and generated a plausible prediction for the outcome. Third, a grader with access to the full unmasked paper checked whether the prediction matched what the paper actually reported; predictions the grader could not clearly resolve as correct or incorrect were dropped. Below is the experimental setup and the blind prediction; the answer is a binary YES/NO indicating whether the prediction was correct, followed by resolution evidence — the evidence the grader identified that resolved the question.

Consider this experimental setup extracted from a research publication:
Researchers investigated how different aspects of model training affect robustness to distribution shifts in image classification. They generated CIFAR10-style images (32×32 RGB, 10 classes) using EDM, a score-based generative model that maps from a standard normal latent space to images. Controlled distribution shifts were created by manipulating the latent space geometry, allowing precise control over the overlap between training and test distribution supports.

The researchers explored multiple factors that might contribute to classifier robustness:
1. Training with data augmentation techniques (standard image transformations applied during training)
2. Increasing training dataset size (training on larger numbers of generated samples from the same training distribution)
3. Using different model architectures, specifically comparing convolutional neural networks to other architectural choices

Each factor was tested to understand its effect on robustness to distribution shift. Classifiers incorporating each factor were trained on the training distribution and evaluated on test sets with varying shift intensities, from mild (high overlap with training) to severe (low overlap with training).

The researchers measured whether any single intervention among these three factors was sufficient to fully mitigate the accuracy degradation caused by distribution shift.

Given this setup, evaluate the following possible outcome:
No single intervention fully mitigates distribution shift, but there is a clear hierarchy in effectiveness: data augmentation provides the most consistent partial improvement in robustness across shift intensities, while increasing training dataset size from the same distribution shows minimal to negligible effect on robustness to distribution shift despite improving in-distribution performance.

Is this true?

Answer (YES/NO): NO